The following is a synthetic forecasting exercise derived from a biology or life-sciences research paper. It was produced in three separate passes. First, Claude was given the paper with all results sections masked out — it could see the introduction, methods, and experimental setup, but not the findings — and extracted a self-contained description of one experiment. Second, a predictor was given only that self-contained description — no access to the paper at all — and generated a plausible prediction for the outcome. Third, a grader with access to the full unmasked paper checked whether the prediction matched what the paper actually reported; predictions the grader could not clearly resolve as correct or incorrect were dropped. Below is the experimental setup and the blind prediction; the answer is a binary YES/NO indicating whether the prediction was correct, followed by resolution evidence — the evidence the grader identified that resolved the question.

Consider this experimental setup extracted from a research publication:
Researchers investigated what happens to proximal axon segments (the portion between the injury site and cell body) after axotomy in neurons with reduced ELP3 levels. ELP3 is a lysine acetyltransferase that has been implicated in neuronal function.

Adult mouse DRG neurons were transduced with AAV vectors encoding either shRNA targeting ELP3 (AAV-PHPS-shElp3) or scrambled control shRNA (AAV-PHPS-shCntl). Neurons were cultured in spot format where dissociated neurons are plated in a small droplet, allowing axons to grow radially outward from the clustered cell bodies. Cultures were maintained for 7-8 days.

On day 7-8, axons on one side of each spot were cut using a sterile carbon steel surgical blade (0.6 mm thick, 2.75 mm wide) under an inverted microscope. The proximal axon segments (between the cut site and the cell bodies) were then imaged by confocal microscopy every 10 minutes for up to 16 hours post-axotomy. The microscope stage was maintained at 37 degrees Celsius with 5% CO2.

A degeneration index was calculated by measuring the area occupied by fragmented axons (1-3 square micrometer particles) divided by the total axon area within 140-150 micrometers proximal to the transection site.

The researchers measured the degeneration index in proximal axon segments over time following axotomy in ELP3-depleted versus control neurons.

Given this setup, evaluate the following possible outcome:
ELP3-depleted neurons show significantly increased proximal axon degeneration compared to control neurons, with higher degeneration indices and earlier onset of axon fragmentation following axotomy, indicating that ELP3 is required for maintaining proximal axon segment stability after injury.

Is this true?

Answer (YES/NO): YES